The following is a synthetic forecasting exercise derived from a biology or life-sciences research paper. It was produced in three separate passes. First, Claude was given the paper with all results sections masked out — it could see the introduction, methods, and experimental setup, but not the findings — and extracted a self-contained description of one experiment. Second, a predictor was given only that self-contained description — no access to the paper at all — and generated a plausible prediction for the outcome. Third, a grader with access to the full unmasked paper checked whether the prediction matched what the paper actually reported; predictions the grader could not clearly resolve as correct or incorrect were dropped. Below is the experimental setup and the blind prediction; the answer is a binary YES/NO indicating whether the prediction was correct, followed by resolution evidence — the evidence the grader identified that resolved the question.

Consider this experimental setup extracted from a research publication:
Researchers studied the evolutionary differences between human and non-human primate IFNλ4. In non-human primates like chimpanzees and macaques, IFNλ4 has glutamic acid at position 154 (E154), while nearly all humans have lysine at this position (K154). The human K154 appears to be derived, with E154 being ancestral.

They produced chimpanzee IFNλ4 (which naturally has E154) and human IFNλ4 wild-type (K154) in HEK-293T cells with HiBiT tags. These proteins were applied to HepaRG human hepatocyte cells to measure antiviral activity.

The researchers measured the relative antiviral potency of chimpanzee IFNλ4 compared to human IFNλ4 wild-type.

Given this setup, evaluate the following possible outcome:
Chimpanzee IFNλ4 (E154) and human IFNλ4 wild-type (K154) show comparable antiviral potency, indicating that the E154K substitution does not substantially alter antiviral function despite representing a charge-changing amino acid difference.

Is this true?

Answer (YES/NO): NO